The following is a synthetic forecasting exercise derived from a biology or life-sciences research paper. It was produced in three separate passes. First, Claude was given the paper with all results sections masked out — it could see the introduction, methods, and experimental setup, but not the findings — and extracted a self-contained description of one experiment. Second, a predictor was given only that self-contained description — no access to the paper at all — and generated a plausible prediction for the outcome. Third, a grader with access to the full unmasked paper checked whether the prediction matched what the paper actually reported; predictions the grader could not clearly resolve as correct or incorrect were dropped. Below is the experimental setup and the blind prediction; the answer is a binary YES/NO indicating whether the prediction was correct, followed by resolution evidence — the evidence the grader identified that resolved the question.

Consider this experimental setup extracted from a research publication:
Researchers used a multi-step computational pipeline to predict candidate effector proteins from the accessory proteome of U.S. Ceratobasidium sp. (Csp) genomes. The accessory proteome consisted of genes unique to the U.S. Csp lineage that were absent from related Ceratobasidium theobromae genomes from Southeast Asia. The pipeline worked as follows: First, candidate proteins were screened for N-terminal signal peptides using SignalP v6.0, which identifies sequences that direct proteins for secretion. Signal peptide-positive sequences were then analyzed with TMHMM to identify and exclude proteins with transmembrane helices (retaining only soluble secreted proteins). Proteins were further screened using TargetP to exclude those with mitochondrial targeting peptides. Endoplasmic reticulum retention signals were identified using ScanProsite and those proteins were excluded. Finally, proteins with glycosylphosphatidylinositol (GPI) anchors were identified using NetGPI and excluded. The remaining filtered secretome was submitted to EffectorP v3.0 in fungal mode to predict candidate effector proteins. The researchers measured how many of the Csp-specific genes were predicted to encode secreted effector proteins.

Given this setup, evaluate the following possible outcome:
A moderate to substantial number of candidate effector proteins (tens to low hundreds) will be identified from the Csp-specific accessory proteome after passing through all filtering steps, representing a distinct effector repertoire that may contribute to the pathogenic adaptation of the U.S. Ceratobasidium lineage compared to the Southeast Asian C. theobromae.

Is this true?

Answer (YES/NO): YES